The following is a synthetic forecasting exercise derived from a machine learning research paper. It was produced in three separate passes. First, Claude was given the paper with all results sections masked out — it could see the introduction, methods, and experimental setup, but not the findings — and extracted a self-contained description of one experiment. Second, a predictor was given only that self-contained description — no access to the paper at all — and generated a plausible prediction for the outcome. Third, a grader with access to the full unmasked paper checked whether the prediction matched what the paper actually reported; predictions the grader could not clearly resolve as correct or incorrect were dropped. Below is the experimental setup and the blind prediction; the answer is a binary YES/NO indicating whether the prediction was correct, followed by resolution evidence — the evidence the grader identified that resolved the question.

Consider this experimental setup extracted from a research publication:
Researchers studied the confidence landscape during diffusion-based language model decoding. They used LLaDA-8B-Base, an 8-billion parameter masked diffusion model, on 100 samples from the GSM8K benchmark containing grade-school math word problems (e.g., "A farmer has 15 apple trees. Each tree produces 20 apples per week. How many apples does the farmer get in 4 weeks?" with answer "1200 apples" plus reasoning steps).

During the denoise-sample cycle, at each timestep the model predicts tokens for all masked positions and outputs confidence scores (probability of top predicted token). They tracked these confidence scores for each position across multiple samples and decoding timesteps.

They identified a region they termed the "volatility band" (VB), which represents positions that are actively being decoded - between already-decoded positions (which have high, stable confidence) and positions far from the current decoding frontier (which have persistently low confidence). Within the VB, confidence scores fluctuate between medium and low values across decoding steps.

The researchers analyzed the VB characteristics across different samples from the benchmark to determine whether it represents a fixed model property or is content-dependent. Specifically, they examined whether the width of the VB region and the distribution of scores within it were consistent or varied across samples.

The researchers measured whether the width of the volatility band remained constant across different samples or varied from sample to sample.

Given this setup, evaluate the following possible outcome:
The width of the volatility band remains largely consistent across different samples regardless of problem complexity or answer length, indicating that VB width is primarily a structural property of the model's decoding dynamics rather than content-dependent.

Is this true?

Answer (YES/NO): NO